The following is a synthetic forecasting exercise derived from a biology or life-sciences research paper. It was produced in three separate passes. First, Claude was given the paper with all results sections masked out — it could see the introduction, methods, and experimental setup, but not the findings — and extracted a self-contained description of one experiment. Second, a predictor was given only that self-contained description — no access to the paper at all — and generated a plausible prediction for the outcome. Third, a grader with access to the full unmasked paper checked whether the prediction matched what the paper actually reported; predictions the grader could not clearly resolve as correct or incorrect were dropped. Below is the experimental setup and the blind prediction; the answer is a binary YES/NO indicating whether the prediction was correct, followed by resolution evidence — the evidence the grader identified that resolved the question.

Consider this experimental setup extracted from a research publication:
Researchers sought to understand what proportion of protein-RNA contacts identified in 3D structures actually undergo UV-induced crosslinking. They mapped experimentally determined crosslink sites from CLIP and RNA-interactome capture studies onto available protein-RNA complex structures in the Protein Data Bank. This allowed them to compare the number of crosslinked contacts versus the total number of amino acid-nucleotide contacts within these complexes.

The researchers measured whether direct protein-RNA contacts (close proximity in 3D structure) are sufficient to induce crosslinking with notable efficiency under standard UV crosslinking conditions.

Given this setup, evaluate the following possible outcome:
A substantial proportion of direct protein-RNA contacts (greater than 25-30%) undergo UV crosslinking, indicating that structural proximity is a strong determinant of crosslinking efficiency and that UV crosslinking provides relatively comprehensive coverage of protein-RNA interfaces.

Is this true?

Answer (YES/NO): NO